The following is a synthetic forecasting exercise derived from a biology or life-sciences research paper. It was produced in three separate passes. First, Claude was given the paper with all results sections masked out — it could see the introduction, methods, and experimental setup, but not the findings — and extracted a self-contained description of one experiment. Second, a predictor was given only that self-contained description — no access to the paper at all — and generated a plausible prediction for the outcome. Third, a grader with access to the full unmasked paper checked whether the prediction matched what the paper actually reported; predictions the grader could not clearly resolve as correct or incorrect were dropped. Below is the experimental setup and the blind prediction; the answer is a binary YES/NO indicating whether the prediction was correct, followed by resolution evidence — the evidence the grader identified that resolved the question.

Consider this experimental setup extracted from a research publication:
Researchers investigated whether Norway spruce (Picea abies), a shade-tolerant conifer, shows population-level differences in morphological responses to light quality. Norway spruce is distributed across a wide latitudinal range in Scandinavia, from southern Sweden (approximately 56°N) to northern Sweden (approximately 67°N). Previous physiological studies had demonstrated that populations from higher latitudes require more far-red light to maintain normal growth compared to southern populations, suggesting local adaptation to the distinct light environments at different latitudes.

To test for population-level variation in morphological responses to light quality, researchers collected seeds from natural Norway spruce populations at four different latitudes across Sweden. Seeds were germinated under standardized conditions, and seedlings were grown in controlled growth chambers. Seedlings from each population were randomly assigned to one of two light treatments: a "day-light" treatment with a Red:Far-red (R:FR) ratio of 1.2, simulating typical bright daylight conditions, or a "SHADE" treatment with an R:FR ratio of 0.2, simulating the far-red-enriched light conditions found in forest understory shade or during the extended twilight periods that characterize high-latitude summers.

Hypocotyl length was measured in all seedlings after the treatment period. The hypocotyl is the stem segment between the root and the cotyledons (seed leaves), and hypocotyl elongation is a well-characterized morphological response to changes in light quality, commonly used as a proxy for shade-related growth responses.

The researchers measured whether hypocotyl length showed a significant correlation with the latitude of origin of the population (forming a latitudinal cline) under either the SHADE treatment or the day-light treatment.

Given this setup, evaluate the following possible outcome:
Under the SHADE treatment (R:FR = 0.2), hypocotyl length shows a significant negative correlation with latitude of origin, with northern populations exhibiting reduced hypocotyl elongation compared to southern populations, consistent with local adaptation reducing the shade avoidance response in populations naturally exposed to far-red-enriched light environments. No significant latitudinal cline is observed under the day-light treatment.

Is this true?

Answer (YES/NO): NO